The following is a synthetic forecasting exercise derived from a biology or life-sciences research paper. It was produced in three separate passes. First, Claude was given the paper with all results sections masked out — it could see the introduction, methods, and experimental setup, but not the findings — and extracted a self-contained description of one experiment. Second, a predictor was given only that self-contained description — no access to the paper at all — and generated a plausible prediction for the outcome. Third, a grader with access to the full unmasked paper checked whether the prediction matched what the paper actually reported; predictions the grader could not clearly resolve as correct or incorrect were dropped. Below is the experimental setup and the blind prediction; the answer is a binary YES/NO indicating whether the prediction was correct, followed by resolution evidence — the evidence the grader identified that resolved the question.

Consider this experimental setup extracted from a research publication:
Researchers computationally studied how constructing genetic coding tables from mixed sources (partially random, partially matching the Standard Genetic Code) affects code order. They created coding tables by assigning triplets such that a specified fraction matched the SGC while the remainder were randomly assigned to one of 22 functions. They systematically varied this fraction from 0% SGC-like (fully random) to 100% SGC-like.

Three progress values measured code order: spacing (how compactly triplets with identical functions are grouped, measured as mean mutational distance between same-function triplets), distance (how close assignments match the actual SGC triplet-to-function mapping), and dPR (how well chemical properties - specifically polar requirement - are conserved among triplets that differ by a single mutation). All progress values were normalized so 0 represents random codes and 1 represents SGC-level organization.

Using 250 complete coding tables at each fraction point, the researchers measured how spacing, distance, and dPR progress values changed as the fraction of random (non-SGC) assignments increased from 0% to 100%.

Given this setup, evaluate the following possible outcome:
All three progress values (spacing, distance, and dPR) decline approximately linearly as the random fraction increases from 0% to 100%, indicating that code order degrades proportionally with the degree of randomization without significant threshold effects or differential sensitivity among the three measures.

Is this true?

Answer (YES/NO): NO